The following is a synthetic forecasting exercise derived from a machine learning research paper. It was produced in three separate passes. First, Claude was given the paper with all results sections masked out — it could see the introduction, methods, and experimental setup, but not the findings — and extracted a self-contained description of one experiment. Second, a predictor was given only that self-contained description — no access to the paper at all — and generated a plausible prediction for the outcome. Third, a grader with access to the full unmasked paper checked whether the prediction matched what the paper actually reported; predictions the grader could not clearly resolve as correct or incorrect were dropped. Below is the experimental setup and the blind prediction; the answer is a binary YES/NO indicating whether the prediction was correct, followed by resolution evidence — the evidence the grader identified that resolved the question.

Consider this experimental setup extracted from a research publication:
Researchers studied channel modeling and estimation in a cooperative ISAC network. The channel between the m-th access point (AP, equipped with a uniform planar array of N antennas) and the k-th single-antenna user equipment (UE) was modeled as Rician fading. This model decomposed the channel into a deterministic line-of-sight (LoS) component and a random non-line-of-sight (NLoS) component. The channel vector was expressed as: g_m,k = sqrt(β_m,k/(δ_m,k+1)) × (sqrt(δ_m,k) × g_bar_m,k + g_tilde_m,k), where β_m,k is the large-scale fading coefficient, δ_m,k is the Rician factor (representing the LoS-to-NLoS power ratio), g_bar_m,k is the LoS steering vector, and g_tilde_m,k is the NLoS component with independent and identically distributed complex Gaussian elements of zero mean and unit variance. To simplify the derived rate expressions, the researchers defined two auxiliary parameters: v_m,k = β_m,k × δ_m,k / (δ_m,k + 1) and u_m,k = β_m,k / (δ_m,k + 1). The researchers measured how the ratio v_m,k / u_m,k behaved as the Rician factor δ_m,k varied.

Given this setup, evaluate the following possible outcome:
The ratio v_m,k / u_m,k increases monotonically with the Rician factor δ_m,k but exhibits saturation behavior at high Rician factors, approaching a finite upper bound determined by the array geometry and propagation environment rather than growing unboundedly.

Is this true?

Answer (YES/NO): NO